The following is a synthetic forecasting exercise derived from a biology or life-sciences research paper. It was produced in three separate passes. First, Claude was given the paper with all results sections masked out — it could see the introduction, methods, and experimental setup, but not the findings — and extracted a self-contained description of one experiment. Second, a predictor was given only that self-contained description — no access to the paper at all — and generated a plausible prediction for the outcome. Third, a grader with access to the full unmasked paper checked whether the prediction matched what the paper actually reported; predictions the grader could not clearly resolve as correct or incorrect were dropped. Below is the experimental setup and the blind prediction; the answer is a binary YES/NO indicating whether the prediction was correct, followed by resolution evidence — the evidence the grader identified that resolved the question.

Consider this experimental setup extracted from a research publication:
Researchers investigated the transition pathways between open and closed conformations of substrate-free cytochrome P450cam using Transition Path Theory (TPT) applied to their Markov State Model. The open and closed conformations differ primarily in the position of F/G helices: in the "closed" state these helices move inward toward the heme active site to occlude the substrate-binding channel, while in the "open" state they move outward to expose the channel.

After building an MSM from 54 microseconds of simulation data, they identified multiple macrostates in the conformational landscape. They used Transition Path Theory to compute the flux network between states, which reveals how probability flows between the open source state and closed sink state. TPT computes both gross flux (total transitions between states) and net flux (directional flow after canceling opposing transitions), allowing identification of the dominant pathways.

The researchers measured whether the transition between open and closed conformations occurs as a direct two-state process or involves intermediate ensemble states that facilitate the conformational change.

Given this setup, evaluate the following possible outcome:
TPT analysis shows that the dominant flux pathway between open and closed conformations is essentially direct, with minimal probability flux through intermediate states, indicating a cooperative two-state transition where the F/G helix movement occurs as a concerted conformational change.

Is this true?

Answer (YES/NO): NO